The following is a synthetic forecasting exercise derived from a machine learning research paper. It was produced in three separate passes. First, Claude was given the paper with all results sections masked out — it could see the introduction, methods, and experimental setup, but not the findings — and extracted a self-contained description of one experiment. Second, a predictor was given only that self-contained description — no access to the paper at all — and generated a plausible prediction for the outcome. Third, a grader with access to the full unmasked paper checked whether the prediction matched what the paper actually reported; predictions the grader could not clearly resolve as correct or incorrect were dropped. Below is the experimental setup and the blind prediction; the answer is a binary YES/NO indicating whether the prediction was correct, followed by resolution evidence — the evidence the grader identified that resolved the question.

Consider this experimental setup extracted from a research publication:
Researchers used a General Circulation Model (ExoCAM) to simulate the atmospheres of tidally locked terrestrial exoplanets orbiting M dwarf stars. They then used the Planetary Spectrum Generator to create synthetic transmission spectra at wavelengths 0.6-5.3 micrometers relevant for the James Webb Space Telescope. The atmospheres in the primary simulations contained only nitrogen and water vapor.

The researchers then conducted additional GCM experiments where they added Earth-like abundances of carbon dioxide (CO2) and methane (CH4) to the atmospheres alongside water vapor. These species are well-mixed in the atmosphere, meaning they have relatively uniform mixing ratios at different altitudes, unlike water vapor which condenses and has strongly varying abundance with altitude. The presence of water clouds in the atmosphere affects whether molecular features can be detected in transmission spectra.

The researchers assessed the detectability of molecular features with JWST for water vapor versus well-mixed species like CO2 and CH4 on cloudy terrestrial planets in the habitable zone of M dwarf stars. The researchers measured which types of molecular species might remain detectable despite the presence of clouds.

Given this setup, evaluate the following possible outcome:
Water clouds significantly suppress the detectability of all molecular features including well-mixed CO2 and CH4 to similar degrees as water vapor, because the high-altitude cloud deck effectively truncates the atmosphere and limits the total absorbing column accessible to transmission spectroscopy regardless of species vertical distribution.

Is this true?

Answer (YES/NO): NO